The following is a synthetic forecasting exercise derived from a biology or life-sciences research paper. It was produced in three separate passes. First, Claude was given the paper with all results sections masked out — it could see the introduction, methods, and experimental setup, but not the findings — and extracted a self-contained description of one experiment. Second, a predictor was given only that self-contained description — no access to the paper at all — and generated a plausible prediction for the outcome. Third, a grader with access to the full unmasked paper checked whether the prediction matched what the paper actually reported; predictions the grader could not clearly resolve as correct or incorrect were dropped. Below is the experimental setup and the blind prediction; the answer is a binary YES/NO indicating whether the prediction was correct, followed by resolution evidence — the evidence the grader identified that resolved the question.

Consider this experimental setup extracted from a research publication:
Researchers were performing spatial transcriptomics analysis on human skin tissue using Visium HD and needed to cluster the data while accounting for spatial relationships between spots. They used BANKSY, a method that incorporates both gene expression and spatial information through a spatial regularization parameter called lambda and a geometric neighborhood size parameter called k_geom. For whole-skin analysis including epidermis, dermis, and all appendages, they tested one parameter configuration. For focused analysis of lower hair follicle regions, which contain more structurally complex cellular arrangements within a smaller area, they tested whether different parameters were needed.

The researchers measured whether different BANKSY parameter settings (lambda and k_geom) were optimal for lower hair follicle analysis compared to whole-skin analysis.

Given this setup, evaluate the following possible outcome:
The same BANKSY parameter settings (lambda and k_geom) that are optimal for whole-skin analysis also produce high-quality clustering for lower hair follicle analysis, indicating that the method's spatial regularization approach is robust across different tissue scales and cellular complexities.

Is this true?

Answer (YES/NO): NO